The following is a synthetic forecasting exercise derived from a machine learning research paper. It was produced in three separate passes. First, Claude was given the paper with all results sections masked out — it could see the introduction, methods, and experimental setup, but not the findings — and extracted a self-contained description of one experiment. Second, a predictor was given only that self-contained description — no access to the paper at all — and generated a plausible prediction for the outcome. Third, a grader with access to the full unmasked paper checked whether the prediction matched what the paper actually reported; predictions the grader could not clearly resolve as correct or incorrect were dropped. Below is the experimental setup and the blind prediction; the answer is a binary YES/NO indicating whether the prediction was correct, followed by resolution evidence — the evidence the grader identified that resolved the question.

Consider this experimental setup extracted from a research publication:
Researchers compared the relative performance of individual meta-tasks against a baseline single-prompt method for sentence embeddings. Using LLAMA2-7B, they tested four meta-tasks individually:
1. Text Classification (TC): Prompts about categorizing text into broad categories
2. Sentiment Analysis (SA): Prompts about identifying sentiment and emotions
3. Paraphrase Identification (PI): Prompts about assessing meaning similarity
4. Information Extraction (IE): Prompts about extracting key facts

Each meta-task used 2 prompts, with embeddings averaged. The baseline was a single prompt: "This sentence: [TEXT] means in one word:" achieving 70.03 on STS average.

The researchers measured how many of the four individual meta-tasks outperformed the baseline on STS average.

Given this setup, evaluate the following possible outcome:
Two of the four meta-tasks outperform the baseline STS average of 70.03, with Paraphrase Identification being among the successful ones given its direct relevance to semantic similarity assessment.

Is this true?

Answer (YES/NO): NO